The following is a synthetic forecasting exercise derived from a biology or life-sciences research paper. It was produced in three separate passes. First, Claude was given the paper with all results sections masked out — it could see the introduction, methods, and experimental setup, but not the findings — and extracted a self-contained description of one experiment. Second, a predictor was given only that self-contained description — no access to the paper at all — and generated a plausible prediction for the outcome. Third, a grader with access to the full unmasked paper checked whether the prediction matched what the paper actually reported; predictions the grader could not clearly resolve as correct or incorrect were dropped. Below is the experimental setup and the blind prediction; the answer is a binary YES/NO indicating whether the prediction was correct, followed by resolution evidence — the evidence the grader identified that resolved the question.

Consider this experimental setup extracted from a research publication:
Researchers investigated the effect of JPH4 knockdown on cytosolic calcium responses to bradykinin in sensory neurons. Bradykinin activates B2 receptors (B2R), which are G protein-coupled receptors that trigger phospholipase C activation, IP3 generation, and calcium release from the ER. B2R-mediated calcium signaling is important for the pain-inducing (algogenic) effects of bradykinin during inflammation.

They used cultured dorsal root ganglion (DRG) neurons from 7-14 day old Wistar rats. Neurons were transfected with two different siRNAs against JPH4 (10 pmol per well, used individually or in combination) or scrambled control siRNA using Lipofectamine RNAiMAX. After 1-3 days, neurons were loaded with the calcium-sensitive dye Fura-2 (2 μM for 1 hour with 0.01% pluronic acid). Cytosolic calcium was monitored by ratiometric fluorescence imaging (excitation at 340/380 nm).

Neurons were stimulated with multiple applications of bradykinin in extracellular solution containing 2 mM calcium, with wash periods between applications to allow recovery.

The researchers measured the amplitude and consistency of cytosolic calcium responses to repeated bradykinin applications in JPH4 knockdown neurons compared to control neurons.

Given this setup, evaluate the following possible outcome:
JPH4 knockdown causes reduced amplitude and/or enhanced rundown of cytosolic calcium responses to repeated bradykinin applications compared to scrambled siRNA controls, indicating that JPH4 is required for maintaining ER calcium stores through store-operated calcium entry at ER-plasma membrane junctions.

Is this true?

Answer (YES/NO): YES